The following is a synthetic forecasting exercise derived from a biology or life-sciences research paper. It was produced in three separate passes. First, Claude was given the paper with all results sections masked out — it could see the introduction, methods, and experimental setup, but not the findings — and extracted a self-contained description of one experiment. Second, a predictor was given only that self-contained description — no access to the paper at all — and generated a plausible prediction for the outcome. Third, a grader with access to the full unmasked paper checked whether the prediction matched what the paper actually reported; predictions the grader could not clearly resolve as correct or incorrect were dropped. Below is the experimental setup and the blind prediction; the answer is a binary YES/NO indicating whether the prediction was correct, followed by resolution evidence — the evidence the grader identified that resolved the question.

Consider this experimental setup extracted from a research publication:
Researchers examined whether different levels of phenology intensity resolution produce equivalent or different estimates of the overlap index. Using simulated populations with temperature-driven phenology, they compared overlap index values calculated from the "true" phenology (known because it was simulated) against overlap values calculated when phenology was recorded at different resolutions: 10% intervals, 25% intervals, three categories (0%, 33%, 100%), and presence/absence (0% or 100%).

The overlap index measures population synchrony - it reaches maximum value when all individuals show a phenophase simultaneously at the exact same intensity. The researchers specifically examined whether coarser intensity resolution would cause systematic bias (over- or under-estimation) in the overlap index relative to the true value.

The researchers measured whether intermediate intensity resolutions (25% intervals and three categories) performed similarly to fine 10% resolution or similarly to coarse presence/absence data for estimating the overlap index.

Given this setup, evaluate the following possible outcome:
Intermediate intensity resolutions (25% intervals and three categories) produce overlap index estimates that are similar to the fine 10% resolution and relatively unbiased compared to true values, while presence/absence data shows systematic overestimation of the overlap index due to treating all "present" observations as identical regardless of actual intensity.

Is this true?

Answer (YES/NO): NO